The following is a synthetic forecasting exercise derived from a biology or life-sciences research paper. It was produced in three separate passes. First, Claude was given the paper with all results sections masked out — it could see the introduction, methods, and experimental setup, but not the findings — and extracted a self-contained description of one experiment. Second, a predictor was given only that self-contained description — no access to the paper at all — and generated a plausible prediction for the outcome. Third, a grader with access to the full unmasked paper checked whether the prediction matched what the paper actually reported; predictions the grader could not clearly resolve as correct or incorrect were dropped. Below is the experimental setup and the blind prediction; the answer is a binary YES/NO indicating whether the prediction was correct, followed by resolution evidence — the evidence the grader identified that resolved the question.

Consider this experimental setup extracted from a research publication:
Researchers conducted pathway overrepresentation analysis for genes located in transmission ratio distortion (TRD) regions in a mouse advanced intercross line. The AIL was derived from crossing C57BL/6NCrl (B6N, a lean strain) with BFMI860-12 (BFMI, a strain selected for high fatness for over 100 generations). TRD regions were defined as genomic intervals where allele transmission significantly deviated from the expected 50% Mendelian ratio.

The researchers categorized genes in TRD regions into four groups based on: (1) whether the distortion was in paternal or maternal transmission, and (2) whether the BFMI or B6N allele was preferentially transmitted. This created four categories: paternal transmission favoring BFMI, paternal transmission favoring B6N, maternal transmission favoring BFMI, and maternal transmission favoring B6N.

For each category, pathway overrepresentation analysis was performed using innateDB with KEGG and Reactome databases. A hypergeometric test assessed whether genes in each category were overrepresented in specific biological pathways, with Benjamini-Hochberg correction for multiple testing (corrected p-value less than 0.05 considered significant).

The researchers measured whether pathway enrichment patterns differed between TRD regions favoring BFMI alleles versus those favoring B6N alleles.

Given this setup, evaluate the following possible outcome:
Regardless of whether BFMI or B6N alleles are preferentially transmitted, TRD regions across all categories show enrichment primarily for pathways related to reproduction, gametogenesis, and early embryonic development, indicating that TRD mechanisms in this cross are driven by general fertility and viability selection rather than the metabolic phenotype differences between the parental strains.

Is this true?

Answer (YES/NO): NO